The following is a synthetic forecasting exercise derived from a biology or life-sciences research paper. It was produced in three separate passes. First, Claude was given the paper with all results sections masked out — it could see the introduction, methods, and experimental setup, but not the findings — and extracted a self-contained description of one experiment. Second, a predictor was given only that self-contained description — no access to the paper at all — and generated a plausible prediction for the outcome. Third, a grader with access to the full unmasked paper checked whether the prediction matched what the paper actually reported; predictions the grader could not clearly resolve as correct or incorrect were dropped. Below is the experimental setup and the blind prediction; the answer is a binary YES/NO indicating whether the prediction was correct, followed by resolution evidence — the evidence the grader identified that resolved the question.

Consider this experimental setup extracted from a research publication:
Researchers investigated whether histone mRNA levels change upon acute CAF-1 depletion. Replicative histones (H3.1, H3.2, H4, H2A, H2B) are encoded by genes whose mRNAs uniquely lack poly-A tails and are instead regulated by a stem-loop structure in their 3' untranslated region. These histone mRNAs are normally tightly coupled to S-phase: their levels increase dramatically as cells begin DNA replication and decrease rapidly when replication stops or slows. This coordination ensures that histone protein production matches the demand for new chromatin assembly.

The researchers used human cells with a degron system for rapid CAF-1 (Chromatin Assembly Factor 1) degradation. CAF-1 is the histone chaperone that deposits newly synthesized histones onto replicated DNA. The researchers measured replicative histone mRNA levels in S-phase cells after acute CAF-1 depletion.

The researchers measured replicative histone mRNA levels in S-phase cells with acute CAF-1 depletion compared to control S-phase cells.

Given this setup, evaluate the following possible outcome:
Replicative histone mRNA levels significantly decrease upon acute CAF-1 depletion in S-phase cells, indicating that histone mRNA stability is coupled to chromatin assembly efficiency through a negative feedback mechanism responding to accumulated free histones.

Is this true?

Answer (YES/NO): YES